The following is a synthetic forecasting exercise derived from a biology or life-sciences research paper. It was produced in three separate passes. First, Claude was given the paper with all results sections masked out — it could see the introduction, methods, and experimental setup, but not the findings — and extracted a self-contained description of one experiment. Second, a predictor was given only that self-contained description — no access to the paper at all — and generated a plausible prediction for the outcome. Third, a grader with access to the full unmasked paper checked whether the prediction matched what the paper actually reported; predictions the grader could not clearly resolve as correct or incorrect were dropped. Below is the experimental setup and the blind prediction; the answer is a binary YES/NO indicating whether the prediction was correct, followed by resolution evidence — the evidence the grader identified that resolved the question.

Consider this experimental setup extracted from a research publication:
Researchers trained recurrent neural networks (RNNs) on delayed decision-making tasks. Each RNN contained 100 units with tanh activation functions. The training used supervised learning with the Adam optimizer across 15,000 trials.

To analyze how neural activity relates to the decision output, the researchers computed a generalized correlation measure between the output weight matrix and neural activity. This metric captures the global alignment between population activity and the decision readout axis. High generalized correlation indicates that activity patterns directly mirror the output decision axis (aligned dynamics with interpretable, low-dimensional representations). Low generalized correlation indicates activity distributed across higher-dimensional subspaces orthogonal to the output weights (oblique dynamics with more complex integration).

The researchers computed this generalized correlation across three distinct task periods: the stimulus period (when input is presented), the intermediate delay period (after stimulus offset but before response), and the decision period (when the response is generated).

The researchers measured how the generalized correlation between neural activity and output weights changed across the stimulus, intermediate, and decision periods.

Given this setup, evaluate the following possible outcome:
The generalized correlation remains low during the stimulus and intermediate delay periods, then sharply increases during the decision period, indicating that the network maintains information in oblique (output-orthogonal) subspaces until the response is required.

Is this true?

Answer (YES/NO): YES